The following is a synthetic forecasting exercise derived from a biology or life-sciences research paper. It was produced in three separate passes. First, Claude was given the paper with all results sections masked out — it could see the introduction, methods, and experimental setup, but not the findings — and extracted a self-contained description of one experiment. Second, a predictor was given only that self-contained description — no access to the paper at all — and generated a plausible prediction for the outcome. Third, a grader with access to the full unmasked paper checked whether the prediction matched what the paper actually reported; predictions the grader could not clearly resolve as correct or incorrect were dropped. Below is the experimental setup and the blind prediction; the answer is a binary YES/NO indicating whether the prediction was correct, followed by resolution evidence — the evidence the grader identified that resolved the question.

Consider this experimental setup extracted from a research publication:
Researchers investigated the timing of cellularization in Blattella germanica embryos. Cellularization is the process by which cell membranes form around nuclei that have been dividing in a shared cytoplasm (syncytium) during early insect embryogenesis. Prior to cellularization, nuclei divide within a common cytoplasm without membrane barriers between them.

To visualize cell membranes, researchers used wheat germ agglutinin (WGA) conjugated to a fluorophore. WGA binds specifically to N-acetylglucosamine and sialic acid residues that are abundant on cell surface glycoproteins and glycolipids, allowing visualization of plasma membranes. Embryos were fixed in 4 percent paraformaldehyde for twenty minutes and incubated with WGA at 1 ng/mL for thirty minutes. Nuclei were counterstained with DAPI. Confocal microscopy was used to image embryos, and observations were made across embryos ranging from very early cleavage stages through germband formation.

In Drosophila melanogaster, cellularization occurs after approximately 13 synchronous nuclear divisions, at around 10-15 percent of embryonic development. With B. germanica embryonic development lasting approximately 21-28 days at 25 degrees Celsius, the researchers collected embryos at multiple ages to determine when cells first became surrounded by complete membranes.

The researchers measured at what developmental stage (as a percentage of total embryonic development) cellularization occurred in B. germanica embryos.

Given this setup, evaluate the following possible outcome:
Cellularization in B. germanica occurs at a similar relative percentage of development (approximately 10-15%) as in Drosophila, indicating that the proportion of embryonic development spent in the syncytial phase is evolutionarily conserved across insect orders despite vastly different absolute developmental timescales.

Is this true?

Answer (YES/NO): NO